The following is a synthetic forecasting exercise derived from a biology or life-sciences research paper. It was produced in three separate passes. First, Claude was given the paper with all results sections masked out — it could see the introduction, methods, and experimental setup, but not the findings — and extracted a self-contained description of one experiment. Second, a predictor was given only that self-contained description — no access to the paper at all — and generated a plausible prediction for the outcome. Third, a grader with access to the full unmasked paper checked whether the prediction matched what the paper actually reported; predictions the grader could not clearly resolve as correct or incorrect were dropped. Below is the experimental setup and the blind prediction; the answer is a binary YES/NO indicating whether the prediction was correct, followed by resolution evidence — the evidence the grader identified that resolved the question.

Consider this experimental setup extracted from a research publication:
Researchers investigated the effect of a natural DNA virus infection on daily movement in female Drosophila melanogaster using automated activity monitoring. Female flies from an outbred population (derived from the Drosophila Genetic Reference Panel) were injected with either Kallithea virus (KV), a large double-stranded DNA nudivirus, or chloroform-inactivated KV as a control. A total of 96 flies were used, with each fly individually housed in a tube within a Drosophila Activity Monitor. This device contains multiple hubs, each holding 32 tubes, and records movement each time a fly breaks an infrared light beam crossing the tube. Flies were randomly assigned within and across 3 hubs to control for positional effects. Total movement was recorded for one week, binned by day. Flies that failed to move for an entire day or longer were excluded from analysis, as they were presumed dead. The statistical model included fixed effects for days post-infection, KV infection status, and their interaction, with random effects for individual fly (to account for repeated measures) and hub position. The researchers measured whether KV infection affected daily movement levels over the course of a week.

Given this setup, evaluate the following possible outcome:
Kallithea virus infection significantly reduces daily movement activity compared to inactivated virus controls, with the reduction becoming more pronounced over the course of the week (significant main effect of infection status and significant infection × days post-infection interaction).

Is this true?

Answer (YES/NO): YES